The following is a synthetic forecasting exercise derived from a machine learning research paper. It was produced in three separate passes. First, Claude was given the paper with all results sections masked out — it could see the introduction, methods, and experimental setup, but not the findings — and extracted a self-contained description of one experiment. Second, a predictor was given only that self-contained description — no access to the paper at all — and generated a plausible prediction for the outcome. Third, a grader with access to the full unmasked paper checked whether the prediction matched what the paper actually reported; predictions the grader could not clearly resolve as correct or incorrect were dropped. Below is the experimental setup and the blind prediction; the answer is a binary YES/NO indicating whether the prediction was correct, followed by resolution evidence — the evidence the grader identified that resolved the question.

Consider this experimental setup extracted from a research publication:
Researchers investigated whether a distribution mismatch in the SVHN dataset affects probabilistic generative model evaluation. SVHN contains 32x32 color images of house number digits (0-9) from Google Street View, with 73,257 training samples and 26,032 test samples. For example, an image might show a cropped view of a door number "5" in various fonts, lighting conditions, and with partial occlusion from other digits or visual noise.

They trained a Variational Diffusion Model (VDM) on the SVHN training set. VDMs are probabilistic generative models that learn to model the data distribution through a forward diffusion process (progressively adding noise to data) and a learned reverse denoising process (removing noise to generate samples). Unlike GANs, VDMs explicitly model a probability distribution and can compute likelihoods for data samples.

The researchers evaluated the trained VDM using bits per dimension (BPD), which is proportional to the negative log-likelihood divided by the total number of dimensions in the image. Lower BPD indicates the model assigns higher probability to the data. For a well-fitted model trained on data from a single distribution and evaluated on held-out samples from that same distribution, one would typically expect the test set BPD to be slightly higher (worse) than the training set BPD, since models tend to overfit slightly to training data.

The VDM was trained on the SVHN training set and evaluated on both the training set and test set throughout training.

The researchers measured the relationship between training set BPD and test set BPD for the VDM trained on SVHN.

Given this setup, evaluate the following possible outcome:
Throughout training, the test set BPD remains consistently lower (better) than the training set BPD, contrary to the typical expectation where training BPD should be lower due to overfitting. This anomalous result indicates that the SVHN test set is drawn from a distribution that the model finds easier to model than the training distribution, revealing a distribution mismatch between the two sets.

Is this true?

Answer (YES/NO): YES